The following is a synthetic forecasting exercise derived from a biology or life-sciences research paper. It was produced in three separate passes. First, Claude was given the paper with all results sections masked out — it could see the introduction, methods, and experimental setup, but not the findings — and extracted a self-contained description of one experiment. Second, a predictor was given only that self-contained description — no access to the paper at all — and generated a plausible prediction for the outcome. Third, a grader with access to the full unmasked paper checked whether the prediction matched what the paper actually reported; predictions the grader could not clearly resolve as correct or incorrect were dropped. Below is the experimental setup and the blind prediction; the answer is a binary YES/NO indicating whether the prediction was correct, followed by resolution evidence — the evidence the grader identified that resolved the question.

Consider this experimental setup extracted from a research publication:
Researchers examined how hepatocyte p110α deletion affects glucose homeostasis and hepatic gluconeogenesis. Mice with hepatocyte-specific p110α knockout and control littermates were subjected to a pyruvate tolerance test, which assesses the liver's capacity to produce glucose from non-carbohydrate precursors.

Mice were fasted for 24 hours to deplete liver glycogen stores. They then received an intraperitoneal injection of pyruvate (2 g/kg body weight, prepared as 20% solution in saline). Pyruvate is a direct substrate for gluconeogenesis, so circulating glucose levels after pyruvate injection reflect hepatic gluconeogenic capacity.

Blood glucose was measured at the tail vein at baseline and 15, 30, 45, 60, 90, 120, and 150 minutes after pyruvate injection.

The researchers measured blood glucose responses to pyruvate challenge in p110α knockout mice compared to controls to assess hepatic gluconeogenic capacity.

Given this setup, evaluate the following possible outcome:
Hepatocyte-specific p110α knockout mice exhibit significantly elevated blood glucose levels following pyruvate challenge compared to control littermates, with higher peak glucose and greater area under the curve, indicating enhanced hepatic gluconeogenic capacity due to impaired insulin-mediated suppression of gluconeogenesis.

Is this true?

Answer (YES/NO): YES